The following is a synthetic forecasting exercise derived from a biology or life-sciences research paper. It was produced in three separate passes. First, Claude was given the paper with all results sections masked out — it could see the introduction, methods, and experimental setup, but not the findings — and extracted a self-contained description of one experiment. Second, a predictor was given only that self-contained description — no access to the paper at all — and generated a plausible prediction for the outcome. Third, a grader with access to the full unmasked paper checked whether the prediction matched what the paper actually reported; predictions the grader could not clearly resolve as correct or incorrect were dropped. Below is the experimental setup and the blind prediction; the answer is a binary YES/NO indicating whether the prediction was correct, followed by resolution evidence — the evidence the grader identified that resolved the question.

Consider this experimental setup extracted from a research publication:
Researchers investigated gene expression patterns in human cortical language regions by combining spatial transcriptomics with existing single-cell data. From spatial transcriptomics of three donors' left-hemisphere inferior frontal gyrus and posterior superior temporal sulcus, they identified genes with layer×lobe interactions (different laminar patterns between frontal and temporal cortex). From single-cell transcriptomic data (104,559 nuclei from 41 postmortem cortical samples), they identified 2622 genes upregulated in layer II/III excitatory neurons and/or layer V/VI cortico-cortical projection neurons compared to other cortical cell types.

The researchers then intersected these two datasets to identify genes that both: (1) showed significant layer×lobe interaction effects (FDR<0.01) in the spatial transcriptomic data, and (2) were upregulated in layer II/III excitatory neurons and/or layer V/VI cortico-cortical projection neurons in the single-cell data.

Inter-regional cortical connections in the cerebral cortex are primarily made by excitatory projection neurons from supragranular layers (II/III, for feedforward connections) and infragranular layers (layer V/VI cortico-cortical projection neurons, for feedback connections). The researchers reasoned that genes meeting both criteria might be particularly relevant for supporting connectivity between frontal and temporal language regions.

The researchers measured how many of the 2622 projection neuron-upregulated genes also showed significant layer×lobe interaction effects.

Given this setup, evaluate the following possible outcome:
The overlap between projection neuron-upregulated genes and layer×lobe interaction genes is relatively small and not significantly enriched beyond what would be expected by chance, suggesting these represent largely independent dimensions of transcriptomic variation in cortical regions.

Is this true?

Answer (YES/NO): NO